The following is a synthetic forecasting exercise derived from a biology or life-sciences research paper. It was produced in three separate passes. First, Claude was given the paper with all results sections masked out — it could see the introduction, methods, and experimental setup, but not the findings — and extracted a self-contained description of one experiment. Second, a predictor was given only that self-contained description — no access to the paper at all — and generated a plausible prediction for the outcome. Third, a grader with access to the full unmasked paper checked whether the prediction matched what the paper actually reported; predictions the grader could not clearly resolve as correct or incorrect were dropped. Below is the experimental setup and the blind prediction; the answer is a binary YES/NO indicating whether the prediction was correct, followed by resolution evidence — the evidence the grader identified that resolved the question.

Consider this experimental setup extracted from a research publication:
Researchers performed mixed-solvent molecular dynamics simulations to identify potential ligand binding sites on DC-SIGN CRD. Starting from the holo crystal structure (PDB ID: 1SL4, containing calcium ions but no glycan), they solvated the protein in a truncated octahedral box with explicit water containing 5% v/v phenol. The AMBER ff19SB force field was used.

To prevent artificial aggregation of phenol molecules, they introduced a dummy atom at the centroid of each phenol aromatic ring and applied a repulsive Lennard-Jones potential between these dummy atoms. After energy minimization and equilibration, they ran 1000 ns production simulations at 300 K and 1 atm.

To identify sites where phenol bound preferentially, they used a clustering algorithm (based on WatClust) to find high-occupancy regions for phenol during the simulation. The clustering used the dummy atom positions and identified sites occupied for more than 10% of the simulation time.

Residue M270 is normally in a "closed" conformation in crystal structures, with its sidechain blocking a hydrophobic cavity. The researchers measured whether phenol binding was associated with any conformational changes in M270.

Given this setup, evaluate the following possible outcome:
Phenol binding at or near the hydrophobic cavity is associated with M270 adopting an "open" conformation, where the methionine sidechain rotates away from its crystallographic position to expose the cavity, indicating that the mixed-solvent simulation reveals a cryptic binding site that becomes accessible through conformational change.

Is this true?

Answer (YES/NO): YES